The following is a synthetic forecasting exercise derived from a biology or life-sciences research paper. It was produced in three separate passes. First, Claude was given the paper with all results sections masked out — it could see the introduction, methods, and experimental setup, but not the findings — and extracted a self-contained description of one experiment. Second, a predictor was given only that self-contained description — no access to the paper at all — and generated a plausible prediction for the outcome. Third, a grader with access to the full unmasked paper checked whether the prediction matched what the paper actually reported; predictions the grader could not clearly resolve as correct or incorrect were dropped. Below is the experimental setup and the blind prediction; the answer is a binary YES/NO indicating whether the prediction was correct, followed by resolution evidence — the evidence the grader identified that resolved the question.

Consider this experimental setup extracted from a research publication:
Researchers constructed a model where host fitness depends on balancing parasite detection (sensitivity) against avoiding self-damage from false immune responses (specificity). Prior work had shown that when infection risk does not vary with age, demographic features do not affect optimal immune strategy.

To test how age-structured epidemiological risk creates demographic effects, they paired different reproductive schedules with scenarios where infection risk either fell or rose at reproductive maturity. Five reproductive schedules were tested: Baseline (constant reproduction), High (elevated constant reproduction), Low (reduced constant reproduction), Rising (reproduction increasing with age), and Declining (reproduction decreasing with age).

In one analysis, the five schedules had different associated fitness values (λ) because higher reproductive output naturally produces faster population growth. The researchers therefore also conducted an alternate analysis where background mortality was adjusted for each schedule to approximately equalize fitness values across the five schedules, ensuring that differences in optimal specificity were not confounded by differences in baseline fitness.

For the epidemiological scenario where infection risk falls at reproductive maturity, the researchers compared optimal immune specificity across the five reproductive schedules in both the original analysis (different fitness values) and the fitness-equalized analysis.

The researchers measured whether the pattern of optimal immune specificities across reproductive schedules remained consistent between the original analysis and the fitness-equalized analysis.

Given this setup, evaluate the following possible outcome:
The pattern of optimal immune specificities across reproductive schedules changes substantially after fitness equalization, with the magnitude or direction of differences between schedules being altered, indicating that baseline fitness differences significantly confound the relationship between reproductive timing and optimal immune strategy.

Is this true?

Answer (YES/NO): NO